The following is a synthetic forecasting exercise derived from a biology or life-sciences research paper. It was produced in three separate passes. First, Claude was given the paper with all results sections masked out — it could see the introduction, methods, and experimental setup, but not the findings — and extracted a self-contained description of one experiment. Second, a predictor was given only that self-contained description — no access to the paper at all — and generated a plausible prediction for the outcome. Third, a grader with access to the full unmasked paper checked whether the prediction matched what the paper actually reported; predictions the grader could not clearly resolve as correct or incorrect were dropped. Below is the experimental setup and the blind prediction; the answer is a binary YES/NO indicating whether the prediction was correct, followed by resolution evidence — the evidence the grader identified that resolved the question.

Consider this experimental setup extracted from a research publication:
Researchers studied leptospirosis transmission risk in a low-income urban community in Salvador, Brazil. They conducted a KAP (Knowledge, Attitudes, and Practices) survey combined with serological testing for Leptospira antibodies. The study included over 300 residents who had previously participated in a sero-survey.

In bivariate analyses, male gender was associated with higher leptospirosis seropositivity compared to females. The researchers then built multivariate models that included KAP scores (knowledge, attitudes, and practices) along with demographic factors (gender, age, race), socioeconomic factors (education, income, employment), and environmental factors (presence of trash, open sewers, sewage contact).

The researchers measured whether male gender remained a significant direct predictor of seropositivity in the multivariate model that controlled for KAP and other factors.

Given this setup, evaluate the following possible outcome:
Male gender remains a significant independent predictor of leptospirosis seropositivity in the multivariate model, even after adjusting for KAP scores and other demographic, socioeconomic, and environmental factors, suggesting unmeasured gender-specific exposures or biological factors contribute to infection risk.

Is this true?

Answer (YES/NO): NO